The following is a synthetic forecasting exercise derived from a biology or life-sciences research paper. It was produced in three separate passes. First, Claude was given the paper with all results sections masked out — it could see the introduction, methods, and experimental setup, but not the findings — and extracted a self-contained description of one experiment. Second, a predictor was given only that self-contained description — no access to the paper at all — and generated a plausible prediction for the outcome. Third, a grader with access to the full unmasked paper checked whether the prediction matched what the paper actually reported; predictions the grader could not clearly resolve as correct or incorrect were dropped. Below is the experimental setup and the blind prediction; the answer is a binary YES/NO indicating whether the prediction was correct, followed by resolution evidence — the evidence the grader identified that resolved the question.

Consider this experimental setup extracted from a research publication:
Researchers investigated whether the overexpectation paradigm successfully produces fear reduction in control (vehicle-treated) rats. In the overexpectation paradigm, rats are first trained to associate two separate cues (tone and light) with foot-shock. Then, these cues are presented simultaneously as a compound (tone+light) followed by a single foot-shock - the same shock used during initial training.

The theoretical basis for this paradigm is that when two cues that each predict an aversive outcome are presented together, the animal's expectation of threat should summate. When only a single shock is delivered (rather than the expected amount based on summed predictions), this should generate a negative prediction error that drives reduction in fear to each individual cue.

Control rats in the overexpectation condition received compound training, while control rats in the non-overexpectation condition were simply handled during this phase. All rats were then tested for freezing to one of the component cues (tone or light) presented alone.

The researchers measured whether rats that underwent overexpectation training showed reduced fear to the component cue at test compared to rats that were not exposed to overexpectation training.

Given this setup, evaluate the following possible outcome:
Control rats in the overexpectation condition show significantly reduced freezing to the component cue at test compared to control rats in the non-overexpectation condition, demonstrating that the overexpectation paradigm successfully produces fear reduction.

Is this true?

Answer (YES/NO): YES